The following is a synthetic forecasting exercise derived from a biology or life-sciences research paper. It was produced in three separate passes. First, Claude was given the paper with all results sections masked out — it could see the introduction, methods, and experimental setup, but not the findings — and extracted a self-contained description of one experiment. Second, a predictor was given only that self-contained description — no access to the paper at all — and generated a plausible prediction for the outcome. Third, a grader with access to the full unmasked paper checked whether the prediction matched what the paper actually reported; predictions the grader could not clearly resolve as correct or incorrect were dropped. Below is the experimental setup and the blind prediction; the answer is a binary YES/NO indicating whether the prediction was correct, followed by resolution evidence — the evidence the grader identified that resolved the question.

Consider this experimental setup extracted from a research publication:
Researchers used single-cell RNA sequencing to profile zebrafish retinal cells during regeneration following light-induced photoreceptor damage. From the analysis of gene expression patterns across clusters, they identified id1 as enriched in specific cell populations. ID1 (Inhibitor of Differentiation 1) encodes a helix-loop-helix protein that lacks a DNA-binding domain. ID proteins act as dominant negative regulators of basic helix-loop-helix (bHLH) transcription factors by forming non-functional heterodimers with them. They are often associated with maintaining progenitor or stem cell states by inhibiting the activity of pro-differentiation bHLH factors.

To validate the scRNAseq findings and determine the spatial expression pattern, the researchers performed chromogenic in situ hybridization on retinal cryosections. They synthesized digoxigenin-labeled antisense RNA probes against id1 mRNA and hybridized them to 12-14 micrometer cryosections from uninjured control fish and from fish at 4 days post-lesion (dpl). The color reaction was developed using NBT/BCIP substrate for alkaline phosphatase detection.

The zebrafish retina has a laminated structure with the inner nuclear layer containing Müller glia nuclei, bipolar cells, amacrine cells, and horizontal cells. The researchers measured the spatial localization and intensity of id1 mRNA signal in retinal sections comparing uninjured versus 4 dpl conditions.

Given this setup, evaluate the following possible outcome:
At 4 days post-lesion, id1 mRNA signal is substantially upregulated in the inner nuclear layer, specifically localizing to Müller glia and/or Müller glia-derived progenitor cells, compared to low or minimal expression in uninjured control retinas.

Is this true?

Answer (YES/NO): NO